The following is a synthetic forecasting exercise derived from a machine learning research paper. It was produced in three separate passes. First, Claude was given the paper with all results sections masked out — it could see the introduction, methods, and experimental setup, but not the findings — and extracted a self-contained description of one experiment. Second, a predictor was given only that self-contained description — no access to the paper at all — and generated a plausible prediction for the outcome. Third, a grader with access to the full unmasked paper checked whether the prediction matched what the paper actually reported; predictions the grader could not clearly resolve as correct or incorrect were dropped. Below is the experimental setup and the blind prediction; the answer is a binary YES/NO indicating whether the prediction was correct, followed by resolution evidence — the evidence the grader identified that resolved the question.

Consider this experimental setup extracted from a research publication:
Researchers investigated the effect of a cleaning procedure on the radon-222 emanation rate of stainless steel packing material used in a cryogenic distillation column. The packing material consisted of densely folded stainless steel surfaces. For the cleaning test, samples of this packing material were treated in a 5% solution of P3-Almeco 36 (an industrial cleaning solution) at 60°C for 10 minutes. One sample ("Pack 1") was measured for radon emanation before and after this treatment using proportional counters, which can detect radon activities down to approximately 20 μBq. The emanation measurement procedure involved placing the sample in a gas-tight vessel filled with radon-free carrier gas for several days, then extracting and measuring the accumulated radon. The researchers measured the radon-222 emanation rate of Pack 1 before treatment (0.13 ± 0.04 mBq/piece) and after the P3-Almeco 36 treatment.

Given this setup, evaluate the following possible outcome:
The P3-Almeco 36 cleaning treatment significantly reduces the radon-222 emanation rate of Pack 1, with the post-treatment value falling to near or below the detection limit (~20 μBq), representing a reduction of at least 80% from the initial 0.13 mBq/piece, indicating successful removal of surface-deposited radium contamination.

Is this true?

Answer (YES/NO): NO